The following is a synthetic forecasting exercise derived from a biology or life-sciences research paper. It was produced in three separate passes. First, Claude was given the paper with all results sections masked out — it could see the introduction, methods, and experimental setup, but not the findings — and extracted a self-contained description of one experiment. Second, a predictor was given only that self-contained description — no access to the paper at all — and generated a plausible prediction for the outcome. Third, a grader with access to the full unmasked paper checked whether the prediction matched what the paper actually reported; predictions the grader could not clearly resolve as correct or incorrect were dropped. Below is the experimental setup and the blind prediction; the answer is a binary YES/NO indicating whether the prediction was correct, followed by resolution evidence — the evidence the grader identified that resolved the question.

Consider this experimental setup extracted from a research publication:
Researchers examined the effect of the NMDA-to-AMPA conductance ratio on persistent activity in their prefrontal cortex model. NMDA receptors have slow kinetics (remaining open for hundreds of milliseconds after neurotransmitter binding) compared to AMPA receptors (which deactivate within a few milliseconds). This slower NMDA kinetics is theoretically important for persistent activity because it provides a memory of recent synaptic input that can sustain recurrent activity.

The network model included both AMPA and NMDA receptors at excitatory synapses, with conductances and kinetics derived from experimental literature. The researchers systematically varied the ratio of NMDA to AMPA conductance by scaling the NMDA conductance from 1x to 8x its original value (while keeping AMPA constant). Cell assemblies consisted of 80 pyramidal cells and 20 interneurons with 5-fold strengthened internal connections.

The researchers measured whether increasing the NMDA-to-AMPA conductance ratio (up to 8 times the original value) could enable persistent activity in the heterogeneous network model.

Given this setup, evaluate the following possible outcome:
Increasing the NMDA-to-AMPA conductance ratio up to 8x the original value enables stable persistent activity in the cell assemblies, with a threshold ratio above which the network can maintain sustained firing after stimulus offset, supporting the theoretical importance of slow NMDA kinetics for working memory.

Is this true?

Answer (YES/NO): NO